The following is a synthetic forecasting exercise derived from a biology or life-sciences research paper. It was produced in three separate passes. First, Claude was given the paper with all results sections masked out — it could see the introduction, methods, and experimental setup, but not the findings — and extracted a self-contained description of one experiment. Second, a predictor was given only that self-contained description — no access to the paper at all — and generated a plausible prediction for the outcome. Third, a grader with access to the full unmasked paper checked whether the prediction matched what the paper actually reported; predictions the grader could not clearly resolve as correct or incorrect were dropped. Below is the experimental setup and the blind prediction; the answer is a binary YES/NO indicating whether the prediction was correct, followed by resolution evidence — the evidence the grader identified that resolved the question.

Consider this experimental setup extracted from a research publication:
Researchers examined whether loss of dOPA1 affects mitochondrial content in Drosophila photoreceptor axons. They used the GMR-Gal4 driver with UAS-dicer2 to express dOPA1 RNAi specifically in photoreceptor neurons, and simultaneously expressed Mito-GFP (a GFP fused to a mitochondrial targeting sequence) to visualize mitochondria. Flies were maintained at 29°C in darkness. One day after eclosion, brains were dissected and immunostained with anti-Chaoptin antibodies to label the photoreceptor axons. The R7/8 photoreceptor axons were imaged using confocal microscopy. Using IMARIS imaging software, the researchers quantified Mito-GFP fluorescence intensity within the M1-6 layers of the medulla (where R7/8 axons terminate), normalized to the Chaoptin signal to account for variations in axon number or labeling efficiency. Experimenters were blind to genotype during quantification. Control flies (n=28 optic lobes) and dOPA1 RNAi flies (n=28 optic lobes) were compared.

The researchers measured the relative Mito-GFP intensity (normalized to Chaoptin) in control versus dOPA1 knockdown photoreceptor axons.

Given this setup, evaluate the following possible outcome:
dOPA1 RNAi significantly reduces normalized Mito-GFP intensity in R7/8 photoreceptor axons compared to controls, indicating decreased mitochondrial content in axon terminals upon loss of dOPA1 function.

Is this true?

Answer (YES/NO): YES